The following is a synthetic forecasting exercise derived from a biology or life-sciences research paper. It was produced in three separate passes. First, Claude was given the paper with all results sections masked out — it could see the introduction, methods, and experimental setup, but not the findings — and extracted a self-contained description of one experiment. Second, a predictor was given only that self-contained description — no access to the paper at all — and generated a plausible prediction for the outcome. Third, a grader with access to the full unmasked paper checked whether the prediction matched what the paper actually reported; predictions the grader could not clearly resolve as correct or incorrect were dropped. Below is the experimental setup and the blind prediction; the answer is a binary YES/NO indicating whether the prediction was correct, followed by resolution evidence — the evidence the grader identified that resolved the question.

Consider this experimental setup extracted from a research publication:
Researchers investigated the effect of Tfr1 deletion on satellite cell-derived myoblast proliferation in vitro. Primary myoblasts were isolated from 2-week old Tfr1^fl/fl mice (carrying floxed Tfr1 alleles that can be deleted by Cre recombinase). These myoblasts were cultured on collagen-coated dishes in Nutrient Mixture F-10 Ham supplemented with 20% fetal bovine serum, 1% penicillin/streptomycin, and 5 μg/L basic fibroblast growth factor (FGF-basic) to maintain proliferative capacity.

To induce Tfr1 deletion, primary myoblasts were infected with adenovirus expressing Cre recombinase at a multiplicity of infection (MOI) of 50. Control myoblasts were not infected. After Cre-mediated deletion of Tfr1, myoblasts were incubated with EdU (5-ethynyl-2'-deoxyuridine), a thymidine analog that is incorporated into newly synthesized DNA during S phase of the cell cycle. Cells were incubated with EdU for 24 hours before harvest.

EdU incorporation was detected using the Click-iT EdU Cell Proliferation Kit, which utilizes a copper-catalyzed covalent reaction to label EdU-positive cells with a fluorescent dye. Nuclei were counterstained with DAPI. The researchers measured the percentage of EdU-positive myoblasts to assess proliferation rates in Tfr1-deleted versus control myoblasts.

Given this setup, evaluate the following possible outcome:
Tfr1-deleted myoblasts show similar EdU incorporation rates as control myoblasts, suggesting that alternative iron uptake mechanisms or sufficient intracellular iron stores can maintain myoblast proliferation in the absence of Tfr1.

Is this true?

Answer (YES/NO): NO